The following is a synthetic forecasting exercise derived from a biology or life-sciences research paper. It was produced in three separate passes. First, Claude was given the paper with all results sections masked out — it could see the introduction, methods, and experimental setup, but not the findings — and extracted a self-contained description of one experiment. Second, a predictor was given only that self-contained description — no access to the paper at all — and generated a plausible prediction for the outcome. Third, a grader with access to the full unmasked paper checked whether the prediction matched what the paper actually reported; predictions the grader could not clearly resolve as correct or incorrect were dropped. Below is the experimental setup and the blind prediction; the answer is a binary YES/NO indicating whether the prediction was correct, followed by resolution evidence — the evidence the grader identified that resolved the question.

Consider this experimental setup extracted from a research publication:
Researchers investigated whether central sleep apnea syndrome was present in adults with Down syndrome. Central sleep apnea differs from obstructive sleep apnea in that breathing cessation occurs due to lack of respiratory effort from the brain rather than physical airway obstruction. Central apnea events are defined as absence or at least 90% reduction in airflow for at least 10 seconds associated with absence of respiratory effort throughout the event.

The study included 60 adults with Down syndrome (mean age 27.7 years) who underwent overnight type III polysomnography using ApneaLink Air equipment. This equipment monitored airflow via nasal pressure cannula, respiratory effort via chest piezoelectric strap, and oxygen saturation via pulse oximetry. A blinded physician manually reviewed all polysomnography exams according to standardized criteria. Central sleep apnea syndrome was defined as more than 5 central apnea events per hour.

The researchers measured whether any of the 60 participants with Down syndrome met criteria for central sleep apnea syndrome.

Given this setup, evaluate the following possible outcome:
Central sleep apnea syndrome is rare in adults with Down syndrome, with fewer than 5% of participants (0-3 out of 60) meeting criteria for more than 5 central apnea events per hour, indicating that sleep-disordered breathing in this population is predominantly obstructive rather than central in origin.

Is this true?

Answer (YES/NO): YES